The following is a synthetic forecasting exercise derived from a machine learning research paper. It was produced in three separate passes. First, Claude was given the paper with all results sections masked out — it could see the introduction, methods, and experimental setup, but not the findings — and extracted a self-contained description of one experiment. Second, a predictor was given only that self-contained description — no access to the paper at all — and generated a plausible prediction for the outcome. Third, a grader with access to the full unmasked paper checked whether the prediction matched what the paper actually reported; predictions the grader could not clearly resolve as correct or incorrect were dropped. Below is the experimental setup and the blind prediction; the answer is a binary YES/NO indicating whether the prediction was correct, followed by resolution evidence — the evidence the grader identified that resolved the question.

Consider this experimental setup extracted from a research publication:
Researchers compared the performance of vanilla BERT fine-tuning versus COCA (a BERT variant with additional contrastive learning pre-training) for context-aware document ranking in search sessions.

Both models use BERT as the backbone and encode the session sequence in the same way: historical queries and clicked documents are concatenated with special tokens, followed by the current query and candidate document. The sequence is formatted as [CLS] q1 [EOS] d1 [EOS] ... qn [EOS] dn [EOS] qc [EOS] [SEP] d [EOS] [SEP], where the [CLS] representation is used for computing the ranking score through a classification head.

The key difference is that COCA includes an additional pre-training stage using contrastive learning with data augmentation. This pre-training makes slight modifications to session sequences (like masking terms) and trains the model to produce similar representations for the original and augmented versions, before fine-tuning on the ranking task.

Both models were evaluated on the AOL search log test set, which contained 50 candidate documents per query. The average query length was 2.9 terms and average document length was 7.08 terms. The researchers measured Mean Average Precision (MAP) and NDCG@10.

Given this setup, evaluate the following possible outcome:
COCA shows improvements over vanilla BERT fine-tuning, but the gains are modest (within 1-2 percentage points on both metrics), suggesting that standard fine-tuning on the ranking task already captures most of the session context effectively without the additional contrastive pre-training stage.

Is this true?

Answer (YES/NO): YES